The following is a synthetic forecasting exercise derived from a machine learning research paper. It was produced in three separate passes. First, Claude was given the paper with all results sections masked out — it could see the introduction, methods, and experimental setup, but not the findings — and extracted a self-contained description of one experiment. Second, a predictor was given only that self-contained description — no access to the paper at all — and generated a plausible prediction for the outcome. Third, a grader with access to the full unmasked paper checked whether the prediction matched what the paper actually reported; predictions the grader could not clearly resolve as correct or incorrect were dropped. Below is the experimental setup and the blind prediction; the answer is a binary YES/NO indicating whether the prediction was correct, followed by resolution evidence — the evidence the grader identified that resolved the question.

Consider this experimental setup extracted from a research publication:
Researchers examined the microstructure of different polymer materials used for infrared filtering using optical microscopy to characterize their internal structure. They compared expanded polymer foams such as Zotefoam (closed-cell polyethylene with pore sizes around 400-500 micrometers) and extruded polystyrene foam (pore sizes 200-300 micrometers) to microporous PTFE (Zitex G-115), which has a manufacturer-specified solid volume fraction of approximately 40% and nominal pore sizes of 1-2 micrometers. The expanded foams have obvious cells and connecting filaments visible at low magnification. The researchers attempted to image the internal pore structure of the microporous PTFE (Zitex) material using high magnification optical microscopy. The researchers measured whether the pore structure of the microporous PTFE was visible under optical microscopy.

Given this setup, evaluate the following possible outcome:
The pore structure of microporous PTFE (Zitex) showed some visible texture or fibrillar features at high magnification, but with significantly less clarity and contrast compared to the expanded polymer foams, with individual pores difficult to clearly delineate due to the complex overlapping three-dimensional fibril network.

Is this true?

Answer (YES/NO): NO